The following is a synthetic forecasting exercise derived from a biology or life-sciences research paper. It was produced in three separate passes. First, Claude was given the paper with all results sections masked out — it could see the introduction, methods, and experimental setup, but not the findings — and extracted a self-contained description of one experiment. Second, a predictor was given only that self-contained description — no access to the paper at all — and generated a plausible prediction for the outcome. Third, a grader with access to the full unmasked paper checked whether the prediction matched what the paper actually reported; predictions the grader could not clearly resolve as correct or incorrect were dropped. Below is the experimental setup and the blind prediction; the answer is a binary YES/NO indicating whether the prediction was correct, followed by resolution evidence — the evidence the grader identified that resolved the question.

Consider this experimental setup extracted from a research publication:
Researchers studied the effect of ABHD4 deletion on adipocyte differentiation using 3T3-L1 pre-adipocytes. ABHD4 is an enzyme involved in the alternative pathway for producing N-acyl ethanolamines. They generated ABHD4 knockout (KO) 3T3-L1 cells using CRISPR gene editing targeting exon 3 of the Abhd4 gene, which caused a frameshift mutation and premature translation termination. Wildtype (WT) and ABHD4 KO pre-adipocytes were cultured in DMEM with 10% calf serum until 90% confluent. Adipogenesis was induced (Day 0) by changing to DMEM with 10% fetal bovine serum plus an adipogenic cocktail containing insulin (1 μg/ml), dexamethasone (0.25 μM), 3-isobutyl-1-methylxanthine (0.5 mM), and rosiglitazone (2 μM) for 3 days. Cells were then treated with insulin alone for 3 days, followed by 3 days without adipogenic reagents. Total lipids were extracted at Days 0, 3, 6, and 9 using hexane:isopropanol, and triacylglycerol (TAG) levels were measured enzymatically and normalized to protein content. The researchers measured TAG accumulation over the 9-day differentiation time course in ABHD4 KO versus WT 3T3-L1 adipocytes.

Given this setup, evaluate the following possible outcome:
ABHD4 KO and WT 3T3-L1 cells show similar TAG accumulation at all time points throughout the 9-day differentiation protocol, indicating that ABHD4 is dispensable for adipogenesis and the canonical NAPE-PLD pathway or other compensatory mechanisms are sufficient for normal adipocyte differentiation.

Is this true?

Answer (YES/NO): NO